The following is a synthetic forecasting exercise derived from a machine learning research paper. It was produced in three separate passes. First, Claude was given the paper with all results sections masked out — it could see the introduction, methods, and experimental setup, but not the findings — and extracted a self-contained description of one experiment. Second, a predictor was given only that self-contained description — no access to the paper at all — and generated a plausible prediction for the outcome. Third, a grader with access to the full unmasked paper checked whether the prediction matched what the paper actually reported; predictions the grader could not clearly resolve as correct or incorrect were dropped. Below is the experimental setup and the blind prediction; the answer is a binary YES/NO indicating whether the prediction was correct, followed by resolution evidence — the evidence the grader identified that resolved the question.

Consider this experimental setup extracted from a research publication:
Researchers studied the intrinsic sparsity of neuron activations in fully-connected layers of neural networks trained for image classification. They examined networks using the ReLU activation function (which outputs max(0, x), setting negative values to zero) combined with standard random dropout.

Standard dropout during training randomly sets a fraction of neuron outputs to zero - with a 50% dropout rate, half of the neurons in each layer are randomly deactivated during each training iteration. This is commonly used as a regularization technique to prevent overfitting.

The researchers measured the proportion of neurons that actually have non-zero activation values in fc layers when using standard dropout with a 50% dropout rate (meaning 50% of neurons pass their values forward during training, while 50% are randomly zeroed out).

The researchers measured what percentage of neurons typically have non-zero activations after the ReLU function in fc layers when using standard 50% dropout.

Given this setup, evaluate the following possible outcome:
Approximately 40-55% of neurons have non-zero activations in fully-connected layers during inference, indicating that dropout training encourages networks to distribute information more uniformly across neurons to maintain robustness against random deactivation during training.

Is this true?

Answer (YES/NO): NO